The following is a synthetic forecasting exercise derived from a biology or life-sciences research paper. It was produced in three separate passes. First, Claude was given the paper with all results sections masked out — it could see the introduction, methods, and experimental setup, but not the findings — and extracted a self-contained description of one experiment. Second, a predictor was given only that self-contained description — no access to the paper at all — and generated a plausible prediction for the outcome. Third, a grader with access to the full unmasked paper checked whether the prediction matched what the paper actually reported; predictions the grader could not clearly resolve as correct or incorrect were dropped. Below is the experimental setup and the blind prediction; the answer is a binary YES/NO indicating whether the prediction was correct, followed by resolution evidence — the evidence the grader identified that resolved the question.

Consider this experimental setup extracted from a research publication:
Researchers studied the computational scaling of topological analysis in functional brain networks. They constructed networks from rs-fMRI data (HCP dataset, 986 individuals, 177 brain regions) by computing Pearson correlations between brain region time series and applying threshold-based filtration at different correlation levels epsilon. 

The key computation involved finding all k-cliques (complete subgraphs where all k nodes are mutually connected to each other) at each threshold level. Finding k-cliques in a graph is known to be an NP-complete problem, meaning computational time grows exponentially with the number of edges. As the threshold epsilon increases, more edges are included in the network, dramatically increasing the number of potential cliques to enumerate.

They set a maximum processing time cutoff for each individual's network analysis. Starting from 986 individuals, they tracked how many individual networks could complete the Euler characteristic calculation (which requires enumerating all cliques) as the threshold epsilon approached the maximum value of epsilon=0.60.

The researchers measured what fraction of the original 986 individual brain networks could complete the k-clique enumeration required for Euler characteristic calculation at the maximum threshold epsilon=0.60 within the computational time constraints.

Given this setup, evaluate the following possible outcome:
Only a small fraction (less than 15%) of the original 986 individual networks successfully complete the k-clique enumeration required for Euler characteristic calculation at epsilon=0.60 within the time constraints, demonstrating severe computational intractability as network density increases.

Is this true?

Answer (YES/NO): NO